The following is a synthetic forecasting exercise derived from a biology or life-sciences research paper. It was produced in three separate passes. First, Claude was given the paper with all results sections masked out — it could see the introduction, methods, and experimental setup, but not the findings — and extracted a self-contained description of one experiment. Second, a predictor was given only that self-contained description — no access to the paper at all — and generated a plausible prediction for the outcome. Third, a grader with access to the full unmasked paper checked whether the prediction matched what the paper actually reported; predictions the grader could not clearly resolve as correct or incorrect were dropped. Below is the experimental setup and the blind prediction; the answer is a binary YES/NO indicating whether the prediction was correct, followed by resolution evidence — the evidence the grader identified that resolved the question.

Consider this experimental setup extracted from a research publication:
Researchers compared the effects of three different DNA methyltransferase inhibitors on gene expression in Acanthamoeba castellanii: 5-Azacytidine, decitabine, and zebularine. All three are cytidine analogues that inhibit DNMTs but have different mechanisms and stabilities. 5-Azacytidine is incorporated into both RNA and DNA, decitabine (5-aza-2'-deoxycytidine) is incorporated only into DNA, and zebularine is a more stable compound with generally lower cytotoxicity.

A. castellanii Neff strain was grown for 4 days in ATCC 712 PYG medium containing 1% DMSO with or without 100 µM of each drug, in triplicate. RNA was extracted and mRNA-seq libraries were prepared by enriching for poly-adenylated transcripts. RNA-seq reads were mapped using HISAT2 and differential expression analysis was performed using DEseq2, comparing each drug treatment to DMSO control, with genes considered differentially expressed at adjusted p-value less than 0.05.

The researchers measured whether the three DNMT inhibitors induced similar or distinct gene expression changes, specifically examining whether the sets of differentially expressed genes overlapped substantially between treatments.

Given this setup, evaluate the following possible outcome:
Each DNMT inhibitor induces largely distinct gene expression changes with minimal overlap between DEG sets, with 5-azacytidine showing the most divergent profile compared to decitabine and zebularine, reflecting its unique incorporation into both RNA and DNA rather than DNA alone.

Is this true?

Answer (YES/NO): NO